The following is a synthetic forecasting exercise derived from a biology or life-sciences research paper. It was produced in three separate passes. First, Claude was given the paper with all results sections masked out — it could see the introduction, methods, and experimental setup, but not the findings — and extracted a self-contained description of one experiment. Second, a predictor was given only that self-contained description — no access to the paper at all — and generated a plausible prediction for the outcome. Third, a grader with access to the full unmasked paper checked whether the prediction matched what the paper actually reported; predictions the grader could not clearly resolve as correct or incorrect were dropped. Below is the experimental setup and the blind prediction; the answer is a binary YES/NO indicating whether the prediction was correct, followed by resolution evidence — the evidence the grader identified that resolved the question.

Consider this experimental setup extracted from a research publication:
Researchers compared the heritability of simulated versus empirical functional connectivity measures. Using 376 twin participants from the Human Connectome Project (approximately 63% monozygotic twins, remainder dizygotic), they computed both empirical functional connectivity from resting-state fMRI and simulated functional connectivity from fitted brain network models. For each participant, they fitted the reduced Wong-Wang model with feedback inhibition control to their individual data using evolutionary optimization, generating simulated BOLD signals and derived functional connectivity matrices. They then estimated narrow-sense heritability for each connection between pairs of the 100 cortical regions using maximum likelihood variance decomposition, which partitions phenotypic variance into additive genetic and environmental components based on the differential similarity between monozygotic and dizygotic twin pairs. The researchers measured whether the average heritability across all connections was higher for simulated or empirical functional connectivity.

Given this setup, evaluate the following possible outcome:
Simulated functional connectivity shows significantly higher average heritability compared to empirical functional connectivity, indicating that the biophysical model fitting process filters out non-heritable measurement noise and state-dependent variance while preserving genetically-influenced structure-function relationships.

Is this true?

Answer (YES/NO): NO